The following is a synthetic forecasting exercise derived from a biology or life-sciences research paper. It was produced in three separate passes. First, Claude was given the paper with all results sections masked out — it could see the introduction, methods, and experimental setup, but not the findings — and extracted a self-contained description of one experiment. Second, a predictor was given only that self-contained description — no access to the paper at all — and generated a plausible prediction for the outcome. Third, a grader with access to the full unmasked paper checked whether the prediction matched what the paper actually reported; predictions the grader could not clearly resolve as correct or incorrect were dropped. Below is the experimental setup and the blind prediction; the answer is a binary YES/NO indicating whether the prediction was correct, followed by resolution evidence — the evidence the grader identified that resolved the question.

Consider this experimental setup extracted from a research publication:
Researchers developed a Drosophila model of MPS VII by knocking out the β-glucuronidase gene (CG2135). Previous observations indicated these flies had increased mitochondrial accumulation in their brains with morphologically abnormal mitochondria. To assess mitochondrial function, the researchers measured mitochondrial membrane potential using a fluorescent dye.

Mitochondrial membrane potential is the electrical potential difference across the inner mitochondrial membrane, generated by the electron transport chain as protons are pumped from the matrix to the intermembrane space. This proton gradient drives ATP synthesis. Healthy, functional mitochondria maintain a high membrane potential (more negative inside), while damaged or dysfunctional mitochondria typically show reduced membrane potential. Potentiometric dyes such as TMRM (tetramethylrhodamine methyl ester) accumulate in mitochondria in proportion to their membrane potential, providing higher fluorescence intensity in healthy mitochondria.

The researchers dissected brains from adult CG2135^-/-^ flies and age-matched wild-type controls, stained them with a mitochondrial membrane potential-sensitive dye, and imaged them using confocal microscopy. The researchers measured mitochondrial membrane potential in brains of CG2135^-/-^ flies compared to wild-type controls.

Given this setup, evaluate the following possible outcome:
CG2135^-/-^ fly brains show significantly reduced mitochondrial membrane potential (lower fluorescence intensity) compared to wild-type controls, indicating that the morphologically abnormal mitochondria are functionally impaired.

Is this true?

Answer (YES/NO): YES